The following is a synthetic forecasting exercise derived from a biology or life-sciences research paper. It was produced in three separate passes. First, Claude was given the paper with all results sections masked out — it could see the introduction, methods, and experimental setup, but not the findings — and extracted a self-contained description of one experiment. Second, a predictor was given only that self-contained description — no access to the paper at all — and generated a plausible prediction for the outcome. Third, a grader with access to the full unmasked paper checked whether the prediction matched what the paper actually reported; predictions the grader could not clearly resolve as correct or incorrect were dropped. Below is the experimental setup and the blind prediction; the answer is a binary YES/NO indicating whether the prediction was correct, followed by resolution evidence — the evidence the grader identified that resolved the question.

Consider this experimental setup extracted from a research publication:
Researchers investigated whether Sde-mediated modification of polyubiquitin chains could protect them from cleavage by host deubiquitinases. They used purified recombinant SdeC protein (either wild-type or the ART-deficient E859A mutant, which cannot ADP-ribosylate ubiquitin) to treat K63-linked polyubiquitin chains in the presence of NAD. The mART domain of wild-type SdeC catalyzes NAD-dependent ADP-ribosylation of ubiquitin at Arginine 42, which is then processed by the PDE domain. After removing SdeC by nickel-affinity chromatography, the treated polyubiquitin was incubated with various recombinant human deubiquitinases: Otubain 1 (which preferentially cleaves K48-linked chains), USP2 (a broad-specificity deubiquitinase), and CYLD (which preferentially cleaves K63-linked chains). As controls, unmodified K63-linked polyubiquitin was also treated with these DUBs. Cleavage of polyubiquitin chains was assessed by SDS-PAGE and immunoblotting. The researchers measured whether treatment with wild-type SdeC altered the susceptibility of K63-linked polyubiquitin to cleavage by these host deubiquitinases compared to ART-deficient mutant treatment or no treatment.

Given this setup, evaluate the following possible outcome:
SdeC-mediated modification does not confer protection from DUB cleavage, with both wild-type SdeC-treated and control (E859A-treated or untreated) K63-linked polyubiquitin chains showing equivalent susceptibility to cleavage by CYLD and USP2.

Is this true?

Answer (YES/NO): NO